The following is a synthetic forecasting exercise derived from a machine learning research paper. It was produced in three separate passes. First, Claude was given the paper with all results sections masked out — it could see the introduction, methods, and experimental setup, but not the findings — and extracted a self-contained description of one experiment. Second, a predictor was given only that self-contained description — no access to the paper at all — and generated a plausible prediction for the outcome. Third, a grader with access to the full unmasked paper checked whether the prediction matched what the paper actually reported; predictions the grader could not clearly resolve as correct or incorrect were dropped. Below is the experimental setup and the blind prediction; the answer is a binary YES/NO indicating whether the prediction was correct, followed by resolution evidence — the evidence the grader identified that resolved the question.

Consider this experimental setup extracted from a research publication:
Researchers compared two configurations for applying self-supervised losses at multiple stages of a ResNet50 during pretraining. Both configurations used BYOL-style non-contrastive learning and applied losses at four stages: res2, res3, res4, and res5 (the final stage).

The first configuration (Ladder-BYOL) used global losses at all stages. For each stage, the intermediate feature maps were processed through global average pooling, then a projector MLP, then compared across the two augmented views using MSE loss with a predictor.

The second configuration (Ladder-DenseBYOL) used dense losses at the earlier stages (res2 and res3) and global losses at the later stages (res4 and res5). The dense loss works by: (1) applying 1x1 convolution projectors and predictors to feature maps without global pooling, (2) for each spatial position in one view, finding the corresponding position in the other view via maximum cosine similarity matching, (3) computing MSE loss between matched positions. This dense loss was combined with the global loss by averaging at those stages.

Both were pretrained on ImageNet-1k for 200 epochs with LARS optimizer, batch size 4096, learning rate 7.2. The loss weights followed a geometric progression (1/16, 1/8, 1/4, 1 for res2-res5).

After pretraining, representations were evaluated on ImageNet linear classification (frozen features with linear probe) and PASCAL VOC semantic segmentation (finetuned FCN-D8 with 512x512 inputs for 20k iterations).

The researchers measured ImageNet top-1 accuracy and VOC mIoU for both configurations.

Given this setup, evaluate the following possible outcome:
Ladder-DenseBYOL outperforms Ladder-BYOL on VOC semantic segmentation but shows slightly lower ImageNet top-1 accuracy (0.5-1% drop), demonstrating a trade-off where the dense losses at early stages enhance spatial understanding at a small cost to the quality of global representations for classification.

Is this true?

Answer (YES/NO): YES